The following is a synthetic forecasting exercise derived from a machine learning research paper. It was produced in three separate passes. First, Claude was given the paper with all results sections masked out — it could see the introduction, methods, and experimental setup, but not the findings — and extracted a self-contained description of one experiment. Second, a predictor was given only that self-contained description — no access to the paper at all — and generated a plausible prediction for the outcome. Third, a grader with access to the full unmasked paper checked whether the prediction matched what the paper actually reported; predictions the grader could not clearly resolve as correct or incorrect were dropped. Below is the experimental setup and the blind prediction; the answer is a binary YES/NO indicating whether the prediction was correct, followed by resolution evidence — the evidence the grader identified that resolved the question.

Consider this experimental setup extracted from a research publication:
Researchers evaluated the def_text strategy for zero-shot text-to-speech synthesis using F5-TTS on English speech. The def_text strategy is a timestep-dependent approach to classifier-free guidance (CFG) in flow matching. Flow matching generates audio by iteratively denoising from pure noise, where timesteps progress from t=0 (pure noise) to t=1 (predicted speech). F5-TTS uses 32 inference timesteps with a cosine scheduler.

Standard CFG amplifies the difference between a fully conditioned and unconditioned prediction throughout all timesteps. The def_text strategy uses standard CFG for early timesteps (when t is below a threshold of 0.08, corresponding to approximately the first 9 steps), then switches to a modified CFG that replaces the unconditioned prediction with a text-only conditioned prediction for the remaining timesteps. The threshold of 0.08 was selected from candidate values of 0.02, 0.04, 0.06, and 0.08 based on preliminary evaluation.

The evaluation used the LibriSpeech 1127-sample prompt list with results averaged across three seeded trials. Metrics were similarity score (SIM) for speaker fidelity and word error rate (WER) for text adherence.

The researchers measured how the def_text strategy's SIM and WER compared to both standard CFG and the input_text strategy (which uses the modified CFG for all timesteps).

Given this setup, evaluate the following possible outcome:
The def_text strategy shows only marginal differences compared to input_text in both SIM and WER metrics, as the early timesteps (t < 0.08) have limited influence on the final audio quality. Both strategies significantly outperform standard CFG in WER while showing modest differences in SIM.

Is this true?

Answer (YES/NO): NO